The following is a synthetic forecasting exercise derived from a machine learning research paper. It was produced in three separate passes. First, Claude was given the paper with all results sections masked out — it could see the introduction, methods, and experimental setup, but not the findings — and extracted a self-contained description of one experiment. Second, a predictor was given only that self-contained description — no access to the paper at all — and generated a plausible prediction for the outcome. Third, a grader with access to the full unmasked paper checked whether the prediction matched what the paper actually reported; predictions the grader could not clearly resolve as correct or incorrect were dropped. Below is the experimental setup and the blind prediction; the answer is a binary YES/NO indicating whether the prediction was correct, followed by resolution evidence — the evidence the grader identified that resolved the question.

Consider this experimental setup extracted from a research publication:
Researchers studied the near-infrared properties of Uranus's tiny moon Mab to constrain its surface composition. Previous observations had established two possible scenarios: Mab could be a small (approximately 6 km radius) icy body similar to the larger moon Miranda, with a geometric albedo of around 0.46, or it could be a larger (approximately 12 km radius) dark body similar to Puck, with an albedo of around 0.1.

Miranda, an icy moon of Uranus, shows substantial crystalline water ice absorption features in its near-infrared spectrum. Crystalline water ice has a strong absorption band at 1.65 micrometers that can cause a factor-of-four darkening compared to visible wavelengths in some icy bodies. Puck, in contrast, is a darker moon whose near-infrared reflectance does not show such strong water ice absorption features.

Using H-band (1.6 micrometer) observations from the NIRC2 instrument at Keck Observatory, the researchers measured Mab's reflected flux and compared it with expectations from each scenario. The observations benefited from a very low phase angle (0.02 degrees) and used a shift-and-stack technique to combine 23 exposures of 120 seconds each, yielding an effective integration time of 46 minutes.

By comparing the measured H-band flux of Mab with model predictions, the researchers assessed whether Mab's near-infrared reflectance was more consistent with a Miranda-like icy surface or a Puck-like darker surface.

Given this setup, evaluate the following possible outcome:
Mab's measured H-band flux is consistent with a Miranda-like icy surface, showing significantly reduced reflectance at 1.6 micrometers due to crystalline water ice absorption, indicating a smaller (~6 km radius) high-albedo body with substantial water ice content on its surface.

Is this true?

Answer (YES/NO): YES